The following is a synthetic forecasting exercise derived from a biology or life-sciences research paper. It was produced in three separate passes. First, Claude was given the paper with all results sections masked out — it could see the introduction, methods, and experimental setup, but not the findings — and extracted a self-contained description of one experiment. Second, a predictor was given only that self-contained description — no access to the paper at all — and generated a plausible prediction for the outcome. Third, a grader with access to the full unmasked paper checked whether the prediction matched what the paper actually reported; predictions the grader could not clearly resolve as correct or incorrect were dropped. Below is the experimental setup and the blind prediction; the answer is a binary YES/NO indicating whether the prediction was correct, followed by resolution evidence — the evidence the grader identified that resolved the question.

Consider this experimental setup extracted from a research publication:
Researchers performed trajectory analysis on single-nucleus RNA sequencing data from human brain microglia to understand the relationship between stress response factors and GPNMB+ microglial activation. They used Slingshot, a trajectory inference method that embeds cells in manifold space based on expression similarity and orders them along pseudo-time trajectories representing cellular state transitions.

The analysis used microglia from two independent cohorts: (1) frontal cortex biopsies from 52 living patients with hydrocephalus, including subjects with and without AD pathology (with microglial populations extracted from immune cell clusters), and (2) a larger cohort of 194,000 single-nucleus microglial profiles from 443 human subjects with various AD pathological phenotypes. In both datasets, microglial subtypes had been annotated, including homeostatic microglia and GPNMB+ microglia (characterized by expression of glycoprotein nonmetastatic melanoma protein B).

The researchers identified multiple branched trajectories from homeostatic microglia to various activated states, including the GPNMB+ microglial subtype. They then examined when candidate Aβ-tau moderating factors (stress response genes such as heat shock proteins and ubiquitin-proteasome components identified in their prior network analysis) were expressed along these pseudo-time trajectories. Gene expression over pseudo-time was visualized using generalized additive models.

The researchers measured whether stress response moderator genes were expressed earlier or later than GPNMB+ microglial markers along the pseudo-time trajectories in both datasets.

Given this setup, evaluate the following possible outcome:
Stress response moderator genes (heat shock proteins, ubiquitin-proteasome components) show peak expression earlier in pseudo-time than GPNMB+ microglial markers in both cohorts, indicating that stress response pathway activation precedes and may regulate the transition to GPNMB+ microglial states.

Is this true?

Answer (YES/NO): YES